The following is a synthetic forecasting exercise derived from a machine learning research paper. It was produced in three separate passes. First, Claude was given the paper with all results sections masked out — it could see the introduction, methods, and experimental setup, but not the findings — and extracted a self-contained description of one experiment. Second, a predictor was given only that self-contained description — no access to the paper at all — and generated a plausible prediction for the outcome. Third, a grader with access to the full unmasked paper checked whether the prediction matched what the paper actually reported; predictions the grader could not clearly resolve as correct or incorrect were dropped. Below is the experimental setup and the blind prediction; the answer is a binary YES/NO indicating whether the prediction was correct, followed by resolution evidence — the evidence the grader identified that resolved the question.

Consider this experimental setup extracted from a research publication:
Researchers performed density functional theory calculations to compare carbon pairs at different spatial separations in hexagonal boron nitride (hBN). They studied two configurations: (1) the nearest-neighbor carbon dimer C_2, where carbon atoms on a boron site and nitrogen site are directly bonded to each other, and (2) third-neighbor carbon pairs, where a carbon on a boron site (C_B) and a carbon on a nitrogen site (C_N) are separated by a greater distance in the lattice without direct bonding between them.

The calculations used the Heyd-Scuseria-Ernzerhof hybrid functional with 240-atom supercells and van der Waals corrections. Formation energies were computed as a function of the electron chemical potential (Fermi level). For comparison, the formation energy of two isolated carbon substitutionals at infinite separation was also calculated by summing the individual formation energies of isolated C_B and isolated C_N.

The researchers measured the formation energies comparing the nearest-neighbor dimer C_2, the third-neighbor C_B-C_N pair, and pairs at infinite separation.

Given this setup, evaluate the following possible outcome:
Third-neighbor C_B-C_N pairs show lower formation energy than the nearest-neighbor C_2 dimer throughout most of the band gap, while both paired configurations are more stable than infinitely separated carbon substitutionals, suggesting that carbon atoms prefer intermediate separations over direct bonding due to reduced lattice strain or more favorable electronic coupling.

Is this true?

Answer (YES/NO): NO